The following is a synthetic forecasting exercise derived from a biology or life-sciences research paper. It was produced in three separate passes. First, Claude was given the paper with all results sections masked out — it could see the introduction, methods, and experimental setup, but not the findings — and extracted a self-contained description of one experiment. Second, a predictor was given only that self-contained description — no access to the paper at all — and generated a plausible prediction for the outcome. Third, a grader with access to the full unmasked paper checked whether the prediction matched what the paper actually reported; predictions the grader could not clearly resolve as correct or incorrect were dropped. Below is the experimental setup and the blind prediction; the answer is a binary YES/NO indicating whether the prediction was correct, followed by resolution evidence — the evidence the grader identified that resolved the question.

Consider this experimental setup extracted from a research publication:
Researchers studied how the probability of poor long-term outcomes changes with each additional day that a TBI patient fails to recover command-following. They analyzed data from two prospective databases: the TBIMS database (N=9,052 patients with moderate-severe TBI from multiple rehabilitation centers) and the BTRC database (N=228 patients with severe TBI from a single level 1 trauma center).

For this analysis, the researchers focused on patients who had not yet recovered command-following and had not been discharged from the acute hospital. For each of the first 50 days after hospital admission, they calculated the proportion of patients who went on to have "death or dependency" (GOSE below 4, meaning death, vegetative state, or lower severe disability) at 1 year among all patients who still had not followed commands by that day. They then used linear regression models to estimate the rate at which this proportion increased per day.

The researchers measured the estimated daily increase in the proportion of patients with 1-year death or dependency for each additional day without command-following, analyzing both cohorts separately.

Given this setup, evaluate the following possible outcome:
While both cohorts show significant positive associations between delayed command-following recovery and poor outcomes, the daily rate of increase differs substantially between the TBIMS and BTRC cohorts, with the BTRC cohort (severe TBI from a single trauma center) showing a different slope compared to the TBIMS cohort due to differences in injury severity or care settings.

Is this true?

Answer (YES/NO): NO